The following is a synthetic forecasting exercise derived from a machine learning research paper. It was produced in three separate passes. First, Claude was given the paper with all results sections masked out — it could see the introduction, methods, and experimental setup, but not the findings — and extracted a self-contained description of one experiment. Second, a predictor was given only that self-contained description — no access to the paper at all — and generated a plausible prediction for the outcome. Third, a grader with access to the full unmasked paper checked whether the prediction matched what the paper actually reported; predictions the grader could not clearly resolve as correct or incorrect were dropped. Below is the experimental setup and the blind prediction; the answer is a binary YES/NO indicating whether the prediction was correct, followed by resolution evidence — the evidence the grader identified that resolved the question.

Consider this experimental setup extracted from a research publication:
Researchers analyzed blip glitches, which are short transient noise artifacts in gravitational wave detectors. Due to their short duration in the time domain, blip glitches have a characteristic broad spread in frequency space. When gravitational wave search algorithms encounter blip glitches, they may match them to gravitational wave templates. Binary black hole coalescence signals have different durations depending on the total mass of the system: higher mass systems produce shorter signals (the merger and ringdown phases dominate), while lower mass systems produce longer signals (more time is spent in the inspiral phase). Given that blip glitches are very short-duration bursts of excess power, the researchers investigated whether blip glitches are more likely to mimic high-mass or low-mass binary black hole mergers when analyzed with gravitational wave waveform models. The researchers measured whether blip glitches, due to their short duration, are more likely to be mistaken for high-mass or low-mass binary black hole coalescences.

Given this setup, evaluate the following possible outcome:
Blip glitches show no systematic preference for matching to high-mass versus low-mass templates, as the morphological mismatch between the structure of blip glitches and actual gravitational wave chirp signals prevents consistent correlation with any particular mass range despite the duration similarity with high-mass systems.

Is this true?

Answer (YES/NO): NO